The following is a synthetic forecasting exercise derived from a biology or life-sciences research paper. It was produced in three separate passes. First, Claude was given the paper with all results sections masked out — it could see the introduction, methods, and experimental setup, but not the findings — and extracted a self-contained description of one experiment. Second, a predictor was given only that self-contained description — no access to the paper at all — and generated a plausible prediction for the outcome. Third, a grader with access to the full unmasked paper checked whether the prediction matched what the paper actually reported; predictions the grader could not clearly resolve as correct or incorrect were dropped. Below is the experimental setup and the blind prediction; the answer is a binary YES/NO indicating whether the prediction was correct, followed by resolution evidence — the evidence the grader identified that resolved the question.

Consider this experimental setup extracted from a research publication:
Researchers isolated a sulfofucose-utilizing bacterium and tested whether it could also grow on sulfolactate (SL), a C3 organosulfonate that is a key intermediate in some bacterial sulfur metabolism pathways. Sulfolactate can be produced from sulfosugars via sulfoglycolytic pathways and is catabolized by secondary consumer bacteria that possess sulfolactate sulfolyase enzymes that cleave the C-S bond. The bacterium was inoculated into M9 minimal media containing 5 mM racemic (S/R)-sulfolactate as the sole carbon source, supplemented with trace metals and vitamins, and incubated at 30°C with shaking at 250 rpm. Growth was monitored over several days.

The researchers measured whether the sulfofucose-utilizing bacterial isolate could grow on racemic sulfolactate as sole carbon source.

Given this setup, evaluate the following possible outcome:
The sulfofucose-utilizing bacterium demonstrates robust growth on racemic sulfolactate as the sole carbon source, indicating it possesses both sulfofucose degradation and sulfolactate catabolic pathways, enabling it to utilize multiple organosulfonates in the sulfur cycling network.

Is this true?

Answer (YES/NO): NO